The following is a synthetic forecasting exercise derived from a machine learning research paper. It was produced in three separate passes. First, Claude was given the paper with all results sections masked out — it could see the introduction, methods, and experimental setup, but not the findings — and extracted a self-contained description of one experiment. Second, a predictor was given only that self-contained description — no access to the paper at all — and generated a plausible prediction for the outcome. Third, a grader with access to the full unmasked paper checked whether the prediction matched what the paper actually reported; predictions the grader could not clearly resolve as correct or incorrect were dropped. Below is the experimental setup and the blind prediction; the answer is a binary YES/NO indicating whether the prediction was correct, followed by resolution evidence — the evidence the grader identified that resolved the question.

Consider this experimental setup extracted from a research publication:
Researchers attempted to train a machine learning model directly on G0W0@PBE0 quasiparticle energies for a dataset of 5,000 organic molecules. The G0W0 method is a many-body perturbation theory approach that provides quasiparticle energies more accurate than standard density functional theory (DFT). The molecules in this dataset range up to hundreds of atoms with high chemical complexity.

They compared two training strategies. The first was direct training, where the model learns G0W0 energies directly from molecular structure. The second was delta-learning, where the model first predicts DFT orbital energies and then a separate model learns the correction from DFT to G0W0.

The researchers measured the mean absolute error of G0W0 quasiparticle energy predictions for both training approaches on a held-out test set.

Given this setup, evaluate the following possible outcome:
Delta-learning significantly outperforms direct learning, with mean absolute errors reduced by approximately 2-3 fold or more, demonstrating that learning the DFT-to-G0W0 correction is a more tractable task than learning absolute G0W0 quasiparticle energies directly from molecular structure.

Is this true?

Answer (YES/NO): NO